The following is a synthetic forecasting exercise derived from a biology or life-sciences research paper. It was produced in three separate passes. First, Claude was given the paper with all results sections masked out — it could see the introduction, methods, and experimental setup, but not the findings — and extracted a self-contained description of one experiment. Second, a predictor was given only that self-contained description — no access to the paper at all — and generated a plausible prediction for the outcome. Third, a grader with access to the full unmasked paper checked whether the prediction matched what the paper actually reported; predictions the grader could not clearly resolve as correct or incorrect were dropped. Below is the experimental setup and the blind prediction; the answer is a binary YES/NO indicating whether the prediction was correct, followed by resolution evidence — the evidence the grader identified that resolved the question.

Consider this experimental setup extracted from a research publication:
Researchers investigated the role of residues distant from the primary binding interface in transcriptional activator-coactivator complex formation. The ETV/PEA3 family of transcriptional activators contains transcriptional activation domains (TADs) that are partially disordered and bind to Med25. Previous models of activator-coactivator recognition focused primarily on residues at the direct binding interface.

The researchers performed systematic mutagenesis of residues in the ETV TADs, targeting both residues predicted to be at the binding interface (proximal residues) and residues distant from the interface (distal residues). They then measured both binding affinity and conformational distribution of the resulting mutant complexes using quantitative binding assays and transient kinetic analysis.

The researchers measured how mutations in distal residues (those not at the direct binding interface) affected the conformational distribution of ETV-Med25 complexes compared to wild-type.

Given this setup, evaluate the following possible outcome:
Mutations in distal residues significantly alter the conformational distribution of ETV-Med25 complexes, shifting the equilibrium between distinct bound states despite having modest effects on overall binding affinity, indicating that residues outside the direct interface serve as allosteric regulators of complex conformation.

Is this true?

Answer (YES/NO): YES